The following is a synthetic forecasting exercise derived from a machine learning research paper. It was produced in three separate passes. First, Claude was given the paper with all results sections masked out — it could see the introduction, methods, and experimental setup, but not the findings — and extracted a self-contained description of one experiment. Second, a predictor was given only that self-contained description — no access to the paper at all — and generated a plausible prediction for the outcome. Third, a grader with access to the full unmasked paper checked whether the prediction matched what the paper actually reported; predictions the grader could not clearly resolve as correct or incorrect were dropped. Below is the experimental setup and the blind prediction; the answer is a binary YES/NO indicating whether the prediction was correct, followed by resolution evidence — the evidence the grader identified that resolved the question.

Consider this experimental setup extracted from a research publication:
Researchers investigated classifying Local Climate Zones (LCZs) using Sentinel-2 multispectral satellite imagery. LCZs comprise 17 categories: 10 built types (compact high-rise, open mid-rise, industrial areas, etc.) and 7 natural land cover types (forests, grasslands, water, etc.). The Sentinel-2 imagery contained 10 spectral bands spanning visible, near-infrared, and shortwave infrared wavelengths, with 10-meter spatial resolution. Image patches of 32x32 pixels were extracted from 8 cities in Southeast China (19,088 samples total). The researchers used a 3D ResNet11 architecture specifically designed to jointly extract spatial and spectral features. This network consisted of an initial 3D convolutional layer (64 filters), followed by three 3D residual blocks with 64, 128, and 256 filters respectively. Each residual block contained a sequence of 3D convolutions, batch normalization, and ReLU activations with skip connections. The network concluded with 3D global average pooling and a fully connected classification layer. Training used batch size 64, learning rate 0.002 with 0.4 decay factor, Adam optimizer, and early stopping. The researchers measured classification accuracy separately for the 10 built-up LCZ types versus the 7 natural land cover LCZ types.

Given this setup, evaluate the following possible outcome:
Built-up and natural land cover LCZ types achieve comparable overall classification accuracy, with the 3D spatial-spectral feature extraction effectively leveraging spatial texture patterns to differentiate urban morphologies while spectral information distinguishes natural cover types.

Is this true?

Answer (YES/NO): YES